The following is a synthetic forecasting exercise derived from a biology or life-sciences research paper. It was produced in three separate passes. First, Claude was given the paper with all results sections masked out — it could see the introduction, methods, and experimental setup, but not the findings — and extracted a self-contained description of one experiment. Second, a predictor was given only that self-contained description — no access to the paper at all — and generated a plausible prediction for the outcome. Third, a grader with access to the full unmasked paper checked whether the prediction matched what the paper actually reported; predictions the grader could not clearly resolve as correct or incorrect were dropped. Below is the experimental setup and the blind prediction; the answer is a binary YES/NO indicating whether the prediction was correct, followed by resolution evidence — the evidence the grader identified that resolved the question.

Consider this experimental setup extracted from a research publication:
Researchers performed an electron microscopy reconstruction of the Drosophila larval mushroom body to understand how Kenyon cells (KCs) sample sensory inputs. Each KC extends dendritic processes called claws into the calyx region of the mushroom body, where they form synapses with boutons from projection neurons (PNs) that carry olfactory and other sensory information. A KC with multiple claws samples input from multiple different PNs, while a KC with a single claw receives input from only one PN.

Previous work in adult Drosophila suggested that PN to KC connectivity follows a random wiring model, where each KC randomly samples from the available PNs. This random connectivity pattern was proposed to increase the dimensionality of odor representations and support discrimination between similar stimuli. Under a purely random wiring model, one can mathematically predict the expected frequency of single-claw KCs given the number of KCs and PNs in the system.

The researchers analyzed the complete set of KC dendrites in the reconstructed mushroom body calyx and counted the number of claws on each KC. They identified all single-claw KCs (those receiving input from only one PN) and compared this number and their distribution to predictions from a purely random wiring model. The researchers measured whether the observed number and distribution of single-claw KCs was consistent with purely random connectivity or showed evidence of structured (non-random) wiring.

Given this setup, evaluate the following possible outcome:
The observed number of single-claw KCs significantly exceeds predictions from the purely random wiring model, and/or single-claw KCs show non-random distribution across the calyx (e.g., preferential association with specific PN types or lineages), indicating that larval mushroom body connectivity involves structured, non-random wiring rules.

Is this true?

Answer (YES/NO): YES